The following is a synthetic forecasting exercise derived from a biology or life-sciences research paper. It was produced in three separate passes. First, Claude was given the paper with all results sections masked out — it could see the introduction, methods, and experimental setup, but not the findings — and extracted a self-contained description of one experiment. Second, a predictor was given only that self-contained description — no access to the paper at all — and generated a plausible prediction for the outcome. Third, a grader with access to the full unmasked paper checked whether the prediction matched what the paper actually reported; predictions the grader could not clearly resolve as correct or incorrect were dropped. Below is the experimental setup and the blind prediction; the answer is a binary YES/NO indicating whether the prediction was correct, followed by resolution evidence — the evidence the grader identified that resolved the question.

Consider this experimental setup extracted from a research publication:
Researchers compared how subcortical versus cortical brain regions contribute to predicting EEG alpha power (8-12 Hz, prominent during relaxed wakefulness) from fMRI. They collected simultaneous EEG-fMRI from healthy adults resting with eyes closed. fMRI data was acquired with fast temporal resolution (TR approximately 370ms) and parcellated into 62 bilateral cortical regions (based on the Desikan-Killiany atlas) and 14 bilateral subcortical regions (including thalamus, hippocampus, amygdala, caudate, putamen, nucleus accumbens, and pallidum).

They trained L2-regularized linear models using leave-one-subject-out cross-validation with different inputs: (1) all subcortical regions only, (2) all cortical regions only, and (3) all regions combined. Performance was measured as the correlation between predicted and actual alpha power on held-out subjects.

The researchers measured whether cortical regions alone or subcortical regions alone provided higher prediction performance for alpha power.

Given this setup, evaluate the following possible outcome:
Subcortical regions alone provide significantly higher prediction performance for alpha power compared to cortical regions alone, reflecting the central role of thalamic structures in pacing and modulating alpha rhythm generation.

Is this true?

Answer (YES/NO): YES